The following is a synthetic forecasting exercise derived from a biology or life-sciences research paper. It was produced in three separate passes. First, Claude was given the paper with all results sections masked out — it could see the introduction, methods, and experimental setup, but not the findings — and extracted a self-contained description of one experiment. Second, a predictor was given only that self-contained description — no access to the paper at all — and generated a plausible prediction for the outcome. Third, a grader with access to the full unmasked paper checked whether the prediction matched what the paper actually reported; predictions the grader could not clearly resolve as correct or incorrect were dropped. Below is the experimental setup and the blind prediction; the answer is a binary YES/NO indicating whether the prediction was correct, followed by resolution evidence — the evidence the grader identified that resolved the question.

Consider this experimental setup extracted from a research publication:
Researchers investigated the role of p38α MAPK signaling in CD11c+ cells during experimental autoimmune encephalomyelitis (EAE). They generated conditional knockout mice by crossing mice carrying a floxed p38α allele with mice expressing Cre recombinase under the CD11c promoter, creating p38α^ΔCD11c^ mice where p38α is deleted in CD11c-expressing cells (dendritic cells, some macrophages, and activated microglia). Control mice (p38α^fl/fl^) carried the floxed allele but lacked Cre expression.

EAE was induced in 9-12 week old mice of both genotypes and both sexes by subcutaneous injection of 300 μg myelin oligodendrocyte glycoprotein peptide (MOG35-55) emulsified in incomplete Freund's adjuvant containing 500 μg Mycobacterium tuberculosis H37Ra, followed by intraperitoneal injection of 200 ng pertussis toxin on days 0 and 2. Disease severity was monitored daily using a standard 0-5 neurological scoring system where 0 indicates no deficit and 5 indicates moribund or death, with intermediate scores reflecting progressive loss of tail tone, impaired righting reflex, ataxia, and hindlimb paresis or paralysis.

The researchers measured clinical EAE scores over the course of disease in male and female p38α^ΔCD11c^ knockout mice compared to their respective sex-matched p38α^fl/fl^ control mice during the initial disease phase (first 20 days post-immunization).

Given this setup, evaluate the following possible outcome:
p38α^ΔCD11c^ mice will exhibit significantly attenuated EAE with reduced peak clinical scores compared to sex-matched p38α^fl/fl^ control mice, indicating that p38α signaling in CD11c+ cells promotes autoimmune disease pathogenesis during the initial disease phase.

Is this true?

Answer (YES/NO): YES